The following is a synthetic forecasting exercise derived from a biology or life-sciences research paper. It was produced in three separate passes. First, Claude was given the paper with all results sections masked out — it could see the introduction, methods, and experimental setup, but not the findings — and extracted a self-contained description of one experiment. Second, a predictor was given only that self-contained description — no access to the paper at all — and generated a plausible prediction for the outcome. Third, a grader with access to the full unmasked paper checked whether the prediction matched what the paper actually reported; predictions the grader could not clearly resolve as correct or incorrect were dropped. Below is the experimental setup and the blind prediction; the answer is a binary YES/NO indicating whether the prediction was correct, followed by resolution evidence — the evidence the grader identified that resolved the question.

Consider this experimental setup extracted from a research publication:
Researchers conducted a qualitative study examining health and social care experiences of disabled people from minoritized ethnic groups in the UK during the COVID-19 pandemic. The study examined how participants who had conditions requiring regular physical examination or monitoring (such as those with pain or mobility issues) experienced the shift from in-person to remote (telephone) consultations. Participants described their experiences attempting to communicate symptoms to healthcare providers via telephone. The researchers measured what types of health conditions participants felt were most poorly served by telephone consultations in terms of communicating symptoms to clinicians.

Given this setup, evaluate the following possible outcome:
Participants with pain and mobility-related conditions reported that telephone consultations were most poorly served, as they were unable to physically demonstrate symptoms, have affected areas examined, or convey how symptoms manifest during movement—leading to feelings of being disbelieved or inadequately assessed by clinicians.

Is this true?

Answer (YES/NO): YES